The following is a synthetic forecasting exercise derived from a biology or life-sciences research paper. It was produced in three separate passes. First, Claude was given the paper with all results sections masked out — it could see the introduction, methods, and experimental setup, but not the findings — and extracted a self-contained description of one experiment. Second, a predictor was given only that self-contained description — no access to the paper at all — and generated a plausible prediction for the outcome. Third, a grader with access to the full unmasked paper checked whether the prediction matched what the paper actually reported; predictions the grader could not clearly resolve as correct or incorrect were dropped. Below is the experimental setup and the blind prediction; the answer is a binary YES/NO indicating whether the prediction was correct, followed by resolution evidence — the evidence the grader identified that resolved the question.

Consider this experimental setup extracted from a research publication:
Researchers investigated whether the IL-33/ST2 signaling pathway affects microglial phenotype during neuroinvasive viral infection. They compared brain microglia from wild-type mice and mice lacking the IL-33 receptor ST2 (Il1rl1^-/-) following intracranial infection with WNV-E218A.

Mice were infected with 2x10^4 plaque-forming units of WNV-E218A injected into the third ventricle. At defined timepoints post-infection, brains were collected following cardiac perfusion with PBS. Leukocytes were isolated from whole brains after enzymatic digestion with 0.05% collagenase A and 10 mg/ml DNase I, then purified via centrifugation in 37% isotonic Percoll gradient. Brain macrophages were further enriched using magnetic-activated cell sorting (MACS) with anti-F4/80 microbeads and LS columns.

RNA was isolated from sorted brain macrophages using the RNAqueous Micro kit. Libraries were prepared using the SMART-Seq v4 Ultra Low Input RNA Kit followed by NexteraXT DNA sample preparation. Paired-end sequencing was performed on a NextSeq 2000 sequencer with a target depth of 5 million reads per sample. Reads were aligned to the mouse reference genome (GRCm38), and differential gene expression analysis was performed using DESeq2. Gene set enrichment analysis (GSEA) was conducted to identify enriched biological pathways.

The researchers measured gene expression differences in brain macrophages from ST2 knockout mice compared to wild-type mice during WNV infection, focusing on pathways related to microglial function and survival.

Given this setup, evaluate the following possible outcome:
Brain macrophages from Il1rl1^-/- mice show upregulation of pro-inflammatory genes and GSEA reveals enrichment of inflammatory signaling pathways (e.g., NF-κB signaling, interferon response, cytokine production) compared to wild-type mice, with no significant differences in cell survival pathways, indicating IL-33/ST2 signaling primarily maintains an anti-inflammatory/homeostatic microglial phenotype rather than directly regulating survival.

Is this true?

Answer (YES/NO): NO